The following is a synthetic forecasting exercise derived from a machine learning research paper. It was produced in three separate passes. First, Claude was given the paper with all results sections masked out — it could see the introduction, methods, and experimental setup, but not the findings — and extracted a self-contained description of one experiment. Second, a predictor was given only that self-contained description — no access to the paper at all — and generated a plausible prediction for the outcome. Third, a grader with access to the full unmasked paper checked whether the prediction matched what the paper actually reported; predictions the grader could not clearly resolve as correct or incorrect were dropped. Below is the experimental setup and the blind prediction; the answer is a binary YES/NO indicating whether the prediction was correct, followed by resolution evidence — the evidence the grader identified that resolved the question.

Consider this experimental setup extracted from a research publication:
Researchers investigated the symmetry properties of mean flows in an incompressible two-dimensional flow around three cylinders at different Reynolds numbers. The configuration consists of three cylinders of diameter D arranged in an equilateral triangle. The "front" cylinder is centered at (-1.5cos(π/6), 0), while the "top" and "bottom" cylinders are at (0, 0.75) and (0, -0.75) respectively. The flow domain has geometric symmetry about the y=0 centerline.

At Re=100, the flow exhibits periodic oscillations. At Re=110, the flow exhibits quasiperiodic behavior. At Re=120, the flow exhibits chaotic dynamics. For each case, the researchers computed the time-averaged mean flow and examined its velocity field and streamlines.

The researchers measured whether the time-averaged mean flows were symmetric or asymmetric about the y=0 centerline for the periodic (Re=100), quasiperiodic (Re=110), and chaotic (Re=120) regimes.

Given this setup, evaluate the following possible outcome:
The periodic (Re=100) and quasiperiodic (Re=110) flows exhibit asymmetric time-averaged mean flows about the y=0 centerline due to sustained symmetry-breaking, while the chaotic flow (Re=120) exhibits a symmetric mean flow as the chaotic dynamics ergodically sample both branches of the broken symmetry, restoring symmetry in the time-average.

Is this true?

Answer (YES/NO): YES